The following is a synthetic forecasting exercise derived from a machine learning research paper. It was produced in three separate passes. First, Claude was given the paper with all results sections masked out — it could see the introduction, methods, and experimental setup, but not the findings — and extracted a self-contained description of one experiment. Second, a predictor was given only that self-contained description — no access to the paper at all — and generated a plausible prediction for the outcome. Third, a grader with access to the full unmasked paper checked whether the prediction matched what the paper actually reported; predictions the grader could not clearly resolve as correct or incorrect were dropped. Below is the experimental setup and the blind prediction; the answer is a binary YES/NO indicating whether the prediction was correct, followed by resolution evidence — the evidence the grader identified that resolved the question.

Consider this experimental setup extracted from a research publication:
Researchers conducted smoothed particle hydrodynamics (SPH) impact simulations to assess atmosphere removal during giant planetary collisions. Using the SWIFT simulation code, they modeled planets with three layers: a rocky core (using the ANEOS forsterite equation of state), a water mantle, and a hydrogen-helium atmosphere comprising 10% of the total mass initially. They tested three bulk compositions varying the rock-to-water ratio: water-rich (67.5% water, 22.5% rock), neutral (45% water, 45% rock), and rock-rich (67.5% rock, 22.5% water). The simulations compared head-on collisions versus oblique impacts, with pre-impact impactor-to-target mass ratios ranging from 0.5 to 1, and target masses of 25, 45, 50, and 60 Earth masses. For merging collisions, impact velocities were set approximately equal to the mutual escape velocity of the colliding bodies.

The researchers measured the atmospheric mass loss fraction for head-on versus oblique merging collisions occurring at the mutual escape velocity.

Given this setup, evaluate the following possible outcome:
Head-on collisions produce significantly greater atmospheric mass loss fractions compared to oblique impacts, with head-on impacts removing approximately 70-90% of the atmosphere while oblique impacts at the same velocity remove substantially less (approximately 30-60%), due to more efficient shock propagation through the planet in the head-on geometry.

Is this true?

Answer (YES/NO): NO